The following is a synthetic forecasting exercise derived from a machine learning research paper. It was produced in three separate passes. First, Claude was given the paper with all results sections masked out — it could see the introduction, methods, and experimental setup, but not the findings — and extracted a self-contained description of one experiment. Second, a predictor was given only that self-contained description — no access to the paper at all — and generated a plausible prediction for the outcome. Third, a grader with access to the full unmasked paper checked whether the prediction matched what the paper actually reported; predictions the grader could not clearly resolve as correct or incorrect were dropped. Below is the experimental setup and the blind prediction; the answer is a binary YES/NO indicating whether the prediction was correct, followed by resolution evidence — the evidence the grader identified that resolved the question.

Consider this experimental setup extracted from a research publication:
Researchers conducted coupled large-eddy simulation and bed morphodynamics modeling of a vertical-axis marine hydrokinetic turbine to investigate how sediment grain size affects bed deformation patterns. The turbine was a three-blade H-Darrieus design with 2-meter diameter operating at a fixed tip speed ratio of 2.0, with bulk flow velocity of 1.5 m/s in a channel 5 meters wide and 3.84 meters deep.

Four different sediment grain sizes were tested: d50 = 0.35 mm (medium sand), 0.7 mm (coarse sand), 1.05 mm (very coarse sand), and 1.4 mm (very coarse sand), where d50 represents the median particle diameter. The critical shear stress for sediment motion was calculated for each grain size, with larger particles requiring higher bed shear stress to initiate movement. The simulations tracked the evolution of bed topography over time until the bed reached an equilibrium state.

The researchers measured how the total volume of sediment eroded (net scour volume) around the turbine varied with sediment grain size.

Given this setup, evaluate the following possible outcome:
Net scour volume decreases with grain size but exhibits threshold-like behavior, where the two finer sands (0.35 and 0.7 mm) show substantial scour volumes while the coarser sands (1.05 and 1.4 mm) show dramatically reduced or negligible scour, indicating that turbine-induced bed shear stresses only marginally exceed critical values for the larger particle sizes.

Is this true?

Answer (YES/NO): NO